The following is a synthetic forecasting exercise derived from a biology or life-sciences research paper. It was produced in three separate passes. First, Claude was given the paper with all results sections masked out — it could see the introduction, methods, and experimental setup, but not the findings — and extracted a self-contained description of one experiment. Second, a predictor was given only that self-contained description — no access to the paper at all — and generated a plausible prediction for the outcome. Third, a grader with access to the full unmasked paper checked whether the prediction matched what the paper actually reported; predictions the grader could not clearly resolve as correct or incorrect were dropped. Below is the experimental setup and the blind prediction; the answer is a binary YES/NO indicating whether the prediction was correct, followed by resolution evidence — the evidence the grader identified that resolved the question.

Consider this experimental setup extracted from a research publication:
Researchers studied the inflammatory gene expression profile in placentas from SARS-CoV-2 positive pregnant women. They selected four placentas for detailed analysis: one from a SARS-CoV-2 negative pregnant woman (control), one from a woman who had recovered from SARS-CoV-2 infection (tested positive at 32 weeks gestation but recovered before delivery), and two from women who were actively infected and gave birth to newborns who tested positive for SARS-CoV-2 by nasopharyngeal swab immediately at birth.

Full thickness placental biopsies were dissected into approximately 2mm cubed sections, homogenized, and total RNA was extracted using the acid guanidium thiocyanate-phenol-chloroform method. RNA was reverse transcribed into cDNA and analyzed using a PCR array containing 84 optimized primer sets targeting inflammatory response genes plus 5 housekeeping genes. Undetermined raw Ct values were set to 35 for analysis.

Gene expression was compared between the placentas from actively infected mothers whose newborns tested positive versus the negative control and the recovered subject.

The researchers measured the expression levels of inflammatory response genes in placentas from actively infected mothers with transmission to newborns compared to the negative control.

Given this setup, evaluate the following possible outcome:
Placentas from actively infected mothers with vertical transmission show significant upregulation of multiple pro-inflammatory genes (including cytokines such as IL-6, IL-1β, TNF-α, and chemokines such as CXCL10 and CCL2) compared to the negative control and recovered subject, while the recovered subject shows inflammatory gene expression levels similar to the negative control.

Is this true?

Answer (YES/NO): NO